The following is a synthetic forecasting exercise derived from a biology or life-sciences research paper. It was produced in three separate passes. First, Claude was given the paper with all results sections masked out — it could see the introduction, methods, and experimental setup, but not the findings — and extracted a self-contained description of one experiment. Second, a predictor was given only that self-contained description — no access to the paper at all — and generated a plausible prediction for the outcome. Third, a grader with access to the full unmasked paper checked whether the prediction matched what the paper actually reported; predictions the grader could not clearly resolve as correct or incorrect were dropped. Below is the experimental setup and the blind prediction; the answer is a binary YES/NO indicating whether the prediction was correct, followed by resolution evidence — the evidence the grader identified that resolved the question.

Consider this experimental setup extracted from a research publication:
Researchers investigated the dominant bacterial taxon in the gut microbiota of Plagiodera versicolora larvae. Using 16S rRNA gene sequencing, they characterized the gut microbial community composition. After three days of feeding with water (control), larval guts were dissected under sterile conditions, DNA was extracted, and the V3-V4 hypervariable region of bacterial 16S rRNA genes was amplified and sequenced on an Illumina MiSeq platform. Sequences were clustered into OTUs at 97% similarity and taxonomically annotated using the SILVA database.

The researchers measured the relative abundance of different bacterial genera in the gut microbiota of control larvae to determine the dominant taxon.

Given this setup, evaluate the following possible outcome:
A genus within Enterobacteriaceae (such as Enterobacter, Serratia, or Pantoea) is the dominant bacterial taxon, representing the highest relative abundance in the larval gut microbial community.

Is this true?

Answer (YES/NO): YES